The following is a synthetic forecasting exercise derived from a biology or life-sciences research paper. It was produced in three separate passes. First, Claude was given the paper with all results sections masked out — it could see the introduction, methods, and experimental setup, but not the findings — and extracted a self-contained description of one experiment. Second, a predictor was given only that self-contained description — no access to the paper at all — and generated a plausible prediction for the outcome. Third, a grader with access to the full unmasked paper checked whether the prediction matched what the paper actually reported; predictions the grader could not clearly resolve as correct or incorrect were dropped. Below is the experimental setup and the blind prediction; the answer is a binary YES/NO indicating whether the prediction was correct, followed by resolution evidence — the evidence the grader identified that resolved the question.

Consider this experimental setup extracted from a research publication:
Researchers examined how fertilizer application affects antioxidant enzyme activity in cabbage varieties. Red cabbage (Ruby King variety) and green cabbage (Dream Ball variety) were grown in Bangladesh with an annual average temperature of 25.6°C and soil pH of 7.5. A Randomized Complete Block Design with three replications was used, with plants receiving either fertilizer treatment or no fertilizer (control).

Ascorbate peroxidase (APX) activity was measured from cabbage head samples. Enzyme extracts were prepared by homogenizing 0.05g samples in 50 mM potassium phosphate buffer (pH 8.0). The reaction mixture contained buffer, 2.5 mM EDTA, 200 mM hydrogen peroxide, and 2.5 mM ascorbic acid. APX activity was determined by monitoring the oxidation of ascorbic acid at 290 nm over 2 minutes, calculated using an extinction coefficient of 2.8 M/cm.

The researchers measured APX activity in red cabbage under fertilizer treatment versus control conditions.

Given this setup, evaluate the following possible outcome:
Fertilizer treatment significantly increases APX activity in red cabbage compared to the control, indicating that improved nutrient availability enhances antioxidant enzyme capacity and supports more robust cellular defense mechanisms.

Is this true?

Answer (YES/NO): YES